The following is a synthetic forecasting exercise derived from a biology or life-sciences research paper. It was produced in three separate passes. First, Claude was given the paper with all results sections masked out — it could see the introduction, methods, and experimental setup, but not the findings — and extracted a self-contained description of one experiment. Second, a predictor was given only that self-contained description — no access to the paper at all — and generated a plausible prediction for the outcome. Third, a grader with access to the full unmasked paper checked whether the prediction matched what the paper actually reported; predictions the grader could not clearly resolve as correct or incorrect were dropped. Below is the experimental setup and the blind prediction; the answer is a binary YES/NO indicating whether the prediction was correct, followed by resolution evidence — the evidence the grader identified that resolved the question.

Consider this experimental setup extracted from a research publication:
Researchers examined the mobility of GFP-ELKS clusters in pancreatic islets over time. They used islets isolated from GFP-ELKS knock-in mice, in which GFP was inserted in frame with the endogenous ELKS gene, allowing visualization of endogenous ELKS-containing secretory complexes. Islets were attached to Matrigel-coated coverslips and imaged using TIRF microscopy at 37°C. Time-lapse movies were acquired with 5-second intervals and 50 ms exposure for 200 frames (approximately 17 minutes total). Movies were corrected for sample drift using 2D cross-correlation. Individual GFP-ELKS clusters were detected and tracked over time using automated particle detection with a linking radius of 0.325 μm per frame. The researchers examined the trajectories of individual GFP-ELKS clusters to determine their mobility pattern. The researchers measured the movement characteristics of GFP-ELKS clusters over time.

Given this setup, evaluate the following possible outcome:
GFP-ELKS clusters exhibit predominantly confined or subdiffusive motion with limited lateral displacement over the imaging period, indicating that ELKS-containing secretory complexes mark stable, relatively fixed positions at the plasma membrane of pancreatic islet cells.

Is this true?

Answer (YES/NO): NO